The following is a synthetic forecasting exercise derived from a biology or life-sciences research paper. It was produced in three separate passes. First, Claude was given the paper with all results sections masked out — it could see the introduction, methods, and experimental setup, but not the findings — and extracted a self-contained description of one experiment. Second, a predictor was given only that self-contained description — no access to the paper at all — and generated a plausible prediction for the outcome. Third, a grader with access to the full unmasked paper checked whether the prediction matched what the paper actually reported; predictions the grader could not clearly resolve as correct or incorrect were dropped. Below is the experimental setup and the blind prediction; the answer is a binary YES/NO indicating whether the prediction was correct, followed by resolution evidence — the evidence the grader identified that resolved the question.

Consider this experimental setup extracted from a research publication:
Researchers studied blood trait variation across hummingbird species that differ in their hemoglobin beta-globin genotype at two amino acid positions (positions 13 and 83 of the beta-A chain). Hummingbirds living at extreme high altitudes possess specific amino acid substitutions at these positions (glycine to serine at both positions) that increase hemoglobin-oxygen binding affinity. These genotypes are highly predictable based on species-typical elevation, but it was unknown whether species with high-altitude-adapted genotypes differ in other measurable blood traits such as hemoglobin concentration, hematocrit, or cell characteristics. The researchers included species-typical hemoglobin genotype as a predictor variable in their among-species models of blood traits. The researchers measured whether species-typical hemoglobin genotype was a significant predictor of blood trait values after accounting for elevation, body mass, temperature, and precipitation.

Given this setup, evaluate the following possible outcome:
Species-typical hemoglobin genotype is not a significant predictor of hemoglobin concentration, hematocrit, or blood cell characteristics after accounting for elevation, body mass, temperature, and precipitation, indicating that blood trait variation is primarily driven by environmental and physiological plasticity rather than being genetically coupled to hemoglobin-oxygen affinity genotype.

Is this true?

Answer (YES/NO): YES